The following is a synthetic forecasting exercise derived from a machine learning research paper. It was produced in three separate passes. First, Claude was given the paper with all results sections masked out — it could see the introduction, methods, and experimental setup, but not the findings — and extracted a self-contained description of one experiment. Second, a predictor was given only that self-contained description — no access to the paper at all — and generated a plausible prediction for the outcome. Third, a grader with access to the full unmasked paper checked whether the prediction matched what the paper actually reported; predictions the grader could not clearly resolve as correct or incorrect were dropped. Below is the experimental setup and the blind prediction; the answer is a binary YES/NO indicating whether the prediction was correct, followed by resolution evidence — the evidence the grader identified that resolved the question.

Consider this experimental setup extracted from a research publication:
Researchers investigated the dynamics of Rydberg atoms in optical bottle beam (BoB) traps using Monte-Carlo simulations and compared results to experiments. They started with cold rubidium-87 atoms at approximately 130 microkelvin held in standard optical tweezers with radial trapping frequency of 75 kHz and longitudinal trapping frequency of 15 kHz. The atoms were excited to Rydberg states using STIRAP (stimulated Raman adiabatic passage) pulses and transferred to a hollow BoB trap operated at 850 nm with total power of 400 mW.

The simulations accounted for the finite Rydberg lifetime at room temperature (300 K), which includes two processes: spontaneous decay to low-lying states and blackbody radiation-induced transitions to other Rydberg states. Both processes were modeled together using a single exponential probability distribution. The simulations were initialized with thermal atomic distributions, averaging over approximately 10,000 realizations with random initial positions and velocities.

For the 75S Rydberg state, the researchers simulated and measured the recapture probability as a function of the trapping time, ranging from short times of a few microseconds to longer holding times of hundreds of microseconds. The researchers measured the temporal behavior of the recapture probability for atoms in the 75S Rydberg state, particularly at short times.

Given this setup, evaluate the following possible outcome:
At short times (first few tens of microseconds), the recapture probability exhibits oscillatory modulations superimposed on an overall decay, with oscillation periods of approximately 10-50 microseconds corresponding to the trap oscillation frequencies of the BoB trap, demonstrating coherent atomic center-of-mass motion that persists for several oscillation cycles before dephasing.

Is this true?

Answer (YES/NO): NO